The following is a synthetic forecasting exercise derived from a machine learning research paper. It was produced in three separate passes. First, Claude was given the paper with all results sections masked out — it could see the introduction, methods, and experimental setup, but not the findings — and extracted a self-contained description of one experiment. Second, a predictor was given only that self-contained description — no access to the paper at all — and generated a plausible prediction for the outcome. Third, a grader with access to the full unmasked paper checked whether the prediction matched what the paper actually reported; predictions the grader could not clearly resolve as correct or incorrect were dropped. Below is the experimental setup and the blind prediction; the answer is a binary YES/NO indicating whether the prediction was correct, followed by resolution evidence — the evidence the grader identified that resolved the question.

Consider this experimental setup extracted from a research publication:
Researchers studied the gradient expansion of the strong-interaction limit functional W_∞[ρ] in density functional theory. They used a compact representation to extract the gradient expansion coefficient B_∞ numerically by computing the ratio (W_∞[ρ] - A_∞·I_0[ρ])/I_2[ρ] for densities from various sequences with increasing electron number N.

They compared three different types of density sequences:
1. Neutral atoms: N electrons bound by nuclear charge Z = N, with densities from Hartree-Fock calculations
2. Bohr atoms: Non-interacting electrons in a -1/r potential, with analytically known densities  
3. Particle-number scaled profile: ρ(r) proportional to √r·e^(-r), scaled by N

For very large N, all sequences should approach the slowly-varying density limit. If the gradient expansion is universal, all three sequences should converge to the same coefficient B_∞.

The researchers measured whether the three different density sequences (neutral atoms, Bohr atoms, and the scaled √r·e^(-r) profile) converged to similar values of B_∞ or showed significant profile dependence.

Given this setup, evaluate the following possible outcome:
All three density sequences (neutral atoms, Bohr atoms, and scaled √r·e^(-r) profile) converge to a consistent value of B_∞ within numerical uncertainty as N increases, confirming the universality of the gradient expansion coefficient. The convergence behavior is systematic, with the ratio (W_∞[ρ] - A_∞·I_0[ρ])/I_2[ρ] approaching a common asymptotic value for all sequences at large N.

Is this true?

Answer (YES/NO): NO